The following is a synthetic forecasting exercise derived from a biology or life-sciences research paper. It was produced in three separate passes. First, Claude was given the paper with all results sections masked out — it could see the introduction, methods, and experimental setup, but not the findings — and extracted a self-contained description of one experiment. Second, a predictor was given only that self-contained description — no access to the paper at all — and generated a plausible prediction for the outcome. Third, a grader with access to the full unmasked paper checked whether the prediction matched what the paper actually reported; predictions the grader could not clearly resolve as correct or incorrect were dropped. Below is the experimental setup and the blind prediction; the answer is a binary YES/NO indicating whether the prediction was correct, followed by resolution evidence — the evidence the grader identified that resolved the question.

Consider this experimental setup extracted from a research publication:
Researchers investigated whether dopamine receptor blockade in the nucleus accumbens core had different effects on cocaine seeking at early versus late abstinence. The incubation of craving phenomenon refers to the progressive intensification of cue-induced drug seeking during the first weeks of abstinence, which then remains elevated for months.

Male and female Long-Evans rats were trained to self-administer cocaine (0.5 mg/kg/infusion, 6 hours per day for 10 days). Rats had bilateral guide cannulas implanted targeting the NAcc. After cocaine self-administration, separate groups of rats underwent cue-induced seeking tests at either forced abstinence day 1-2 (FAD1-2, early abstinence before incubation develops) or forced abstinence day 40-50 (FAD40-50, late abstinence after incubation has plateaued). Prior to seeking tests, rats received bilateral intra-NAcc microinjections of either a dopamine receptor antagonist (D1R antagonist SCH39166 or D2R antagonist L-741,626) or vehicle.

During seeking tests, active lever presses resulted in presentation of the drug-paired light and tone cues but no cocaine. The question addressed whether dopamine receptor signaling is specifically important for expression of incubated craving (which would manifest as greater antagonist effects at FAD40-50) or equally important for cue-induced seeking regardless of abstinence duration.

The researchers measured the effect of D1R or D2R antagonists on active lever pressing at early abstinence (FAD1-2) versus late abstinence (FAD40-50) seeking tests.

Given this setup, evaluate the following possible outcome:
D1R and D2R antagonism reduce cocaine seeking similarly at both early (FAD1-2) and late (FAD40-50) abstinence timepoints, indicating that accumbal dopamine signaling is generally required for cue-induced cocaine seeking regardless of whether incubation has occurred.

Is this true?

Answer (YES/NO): NO